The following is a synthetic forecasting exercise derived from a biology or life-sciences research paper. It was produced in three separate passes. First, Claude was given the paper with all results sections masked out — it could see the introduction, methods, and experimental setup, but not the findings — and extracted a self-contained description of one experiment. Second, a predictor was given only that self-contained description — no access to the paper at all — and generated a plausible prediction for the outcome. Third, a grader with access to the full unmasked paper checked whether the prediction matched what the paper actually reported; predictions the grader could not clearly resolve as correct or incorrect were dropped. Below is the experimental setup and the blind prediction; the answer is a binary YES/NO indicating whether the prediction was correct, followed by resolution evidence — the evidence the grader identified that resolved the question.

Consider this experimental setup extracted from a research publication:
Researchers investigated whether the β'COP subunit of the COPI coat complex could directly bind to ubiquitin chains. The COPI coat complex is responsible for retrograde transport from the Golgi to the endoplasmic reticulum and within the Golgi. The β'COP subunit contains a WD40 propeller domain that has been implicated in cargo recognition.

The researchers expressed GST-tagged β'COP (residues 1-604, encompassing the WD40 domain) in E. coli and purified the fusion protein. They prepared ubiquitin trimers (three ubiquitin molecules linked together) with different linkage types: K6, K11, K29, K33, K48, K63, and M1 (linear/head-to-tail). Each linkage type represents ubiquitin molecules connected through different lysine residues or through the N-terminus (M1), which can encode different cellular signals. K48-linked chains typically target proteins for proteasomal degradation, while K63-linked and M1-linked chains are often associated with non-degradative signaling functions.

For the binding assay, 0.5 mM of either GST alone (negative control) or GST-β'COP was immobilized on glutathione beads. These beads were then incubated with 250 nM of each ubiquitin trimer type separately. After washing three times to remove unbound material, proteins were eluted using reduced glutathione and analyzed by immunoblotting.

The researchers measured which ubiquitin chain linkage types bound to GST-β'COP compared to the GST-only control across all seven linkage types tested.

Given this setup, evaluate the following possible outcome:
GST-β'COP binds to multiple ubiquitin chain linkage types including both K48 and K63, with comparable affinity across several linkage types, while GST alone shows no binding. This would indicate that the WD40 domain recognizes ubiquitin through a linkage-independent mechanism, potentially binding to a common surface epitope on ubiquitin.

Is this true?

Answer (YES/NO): NO